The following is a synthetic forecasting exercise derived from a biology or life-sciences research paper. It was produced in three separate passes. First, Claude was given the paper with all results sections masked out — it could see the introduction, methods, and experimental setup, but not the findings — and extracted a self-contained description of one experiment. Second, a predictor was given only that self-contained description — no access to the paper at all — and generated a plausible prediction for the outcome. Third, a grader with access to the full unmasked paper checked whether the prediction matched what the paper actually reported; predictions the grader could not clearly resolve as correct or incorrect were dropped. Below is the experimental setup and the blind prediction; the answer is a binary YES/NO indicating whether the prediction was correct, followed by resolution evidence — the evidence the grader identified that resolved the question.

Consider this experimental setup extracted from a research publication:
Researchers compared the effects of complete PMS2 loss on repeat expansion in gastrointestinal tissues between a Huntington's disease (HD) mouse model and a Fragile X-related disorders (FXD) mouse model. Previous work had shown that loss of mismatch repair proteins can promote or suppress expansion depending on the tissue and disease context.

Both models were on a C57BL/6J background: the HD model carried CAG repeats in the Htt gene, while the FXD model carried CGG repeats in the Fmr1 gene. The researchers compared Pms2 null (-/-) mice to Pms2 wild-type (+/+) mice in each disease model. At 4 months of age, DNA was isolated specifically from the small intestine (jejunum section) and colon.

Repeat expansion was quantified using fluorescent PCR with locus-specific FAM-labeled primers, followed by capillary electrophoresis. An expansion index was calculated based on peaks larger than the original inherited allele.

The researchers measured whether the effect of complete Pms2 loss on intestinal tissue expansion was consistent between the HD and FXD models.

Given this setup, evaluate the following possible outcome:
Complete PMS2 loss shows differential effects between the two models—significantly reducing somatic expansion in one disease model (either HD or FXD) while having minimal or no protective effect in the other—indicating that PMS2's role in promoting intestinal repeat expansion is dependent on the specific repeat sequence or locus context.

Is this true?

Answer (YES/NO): NO